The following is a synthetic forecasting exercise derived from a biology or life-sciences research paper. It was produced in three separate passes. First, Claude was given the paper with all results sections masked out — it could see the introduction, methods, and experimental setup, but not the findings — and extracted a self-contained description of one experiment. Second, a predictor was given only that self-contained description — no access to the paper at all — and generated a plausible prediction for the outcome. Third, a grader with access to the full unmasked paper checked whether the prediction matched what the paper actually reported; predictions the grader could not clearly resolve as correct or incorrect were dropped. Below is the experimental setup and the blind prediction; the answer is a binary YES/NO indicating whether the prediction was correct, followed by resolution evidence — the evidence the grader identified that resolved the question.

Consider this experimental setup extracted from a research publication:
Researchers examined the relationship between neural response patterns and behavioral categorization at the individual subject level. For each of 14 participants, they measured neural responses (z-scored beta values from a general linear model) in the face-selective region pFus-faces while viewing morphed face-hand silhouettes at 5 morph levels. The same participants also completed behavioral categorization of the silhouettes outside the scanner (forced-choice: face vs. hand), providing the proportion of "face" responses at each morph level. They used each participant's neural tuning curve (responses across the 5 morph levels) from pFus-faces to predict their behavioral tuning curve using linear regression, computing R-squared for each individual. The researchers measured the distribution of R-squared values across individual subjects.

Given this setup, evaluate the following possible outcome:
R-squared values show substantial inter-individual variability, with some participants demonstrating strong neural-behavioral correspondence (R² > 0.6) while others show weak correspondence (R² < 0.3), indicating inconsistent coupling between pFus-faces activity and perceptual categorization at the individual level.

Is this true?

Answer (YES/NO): YES